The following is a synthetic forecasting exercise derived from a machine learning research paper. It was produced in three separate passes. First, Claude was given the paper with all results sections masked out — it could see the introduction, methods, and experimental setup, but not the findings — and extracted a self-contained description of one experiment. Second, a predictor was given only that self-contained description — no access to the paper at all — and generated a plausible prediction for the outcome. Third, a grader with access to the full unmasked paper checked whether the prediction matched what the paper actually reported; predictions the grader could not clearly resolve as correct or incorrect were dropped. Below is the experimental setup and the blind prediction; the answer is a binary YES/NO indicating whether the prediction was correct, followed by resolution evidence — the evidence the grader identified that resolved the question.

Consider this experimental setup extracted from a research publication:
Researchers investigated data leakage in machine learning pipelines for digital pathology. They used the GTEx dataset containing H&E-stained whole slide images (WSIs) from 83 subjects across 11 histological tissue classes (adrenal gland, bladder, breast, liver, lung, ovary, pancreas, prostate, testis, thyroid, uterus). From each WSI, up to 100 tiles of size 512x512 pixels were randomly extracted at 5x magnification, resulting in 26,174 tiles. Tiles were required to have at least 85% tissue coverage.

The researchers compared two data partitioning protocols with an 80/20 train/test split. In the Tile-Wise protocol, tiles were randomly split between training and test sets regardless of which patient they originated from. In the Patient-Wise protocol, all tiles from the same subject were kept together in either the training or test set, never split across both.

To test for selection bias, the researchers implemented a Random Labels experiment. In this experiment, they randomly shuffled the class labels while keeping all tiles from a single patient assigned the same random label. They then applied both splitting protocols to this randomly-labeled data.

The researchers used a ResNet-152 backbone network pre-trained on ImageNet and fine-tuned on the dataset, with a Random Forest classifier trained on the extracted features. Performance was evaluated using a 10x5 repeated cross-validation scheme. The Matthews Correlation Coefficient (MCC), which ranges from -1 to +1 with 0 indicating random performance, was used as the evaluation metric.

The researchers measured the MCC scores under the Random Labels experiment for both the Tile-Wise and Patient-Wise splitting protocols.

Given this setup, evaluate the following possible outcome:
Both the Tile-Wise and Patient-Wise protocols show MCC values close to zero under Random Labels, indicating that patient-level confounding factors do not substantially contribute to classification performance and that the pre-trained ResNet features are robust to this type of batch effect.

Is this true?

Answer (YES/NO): NO